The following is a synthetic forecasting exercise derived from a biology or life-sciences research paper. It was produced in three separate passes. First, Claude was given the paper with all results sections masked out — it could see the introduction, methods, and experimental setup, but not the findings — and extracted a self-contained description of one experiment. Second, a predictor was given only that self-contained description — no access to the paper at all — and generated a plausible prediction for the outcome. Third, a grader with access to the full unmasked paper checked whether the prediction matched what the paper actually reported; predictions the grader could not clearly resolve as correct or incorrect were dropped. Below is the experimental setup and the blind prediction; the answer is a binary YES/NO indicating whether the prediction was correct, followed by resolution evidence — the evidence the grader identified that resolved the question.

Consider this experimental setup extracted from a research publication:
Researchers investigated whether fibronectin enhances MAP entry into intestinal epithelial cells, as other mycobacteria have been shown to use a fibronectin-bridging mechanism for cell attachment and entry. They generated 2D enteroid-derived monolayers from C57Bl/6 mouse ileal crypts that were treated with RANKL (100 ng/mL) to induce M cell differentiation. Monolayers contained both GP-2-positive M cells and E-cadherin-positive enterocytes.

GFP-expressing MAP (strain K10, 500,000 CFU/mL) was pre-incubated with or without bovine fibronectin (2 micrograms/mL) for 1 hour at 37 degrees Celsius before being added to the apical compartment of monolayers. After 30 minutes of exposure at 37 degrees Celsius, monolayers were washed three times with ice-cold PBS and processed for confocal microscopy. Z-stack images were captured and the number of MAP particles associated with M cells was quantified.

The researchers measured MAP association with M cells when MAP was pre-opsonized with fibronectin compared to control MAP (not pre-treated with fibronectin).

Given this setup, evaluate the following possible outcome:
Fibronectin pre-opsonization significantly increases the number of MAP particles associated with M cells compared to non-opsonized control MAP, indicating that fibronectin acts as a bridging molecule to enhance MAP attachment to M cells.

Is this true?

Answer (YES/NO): YES